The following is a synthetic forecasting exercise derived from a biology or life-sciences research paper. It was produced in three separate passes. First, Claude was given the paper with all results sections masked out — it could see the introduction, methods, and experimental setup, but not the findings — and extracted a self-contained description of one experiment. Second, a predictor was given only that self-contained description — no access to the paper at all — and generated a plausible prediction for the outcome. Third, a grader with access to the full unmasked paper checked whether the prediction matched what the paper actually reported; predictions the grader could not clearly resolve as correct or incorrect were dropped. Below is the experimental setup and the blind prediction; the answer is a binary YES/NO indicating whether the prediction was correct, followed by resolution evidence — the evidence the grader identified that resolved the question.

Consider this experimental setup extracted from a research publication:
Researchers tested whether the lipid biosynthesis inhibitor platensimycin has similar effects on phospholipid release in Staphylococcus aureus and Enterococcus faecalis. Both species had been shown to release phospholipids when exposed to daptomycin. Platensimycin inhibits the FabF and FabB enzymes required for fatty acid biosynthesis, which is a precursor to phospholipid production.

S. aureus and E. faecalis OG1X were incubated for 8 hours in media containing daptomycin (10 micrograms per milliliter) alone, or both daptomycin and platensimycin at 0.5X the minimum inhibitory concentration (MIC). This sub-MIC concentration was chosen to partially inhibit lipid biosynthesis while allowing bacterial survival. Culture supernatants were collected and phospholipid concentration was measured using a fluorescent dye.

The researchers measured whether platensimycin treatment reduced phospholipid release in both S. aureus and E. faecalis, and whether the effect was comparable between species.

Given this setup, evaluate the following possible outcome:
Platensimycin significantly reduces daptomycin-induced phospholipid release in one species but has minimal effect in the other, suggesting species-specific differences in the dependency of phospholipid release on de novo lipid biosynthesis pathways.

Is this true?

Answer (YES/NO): NO